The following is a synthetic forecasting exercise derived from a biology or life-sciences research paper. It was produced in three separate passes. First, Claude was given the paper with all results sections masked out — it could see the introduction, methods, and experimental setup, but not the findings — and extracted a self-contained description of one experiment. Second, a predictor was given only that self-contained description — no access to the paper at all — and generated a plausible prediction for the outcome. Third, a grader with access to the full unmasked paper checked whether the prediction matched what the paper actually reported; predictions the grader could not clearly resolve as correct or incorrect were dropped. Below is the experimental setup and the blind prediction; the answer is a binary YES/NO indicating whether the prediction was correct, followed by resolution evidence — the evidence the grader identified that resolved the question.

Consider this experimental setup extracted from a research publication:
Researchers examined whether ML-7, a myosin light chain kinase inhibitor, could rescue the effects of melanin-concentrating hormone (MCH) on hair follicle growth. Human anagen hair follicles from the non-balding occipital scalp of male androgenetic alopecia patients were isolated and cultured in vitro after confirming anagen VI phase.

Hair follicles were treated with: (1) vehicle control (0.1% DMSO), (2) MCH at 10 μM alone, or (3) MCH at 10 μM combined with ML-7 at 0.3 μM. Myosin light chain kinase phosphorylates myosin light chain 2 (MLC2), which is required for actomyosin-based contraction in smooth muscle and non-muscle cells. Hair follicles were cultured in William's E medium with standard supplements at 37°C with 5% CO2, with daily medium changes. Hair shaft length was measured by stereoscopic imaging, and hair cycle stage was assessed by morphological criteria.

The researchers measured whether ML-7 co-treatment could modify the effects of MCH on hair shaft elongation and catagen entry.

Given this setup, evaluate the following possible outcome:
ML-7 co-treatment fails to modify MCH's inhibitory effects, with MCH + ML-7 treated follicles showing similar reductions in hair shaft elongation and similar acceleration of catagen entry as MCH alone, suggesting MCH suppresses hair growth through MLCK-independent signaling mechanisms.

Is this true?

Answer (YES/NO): NO